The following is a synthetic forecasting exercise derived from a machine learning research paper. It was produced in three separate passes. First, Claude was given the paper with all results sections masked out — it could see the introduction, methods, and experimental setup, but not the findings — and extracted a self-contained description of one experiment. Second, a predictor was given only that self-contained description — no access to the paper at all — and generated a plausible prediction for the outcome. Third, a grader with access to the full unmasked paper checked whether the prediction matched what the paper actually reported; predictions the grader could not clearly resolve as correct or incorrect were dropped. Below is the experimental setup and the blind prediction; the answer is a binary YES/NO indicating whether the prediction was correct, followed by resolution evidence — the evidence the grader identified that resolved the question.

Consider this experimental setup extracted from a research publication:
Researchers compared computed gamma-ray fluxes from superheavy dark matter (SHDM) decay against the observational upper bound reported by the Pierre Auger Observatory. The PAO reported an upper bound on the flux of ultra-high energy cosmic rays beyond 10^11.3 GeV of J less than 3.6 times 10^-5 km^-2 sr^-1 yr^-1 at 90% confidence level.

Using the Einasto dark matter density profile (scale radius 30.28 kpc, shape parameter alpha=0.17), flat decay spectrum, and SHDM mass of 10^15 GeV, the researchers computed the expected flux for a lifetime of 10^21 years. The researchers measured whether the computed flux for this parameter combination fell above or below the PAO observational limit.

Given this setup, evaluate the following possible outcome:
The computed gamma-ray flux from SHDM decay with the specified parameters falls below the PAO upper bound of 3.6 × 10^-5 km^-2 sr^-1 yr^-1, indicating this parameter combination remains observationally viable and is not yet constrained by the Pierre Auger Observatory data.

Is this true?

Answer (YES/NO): NO